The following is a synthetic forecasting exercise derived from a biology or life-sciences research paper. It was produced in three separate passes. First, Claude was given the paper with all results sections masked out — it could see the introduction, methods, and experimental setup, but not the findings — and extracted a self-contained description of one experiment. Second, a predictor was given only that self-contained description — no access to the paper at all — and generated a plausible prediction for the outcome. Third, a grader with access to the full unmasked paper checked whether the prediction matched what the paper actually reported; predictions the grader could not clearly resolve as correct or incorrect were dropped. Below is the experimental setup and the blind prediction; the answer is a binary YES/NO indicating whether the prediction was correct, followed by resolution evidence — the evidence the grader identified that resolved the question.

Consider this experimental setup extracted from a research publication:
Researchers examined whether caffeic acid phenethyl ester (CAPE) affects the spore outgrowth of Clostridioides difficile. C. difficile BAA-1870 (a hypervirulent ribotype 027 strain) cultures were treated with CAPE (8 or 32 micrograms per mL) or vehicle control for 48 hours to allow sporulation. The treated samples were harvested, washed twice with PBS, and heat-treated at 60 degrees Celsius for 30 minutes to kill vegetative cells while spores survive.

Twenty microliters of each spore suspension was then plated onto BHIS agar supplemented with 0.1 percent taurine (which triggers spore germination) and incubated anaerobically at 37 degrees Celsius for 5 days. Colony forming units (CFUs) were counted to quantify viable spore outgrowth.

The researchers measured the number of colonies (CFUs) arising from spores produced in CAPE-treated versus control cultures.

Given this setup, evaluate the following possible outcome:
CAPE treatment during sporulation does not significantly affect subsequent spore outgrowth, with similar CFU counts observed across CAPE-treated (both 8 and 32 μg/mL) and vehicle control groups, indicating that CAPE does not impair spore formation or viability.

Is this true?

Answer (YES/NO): NO